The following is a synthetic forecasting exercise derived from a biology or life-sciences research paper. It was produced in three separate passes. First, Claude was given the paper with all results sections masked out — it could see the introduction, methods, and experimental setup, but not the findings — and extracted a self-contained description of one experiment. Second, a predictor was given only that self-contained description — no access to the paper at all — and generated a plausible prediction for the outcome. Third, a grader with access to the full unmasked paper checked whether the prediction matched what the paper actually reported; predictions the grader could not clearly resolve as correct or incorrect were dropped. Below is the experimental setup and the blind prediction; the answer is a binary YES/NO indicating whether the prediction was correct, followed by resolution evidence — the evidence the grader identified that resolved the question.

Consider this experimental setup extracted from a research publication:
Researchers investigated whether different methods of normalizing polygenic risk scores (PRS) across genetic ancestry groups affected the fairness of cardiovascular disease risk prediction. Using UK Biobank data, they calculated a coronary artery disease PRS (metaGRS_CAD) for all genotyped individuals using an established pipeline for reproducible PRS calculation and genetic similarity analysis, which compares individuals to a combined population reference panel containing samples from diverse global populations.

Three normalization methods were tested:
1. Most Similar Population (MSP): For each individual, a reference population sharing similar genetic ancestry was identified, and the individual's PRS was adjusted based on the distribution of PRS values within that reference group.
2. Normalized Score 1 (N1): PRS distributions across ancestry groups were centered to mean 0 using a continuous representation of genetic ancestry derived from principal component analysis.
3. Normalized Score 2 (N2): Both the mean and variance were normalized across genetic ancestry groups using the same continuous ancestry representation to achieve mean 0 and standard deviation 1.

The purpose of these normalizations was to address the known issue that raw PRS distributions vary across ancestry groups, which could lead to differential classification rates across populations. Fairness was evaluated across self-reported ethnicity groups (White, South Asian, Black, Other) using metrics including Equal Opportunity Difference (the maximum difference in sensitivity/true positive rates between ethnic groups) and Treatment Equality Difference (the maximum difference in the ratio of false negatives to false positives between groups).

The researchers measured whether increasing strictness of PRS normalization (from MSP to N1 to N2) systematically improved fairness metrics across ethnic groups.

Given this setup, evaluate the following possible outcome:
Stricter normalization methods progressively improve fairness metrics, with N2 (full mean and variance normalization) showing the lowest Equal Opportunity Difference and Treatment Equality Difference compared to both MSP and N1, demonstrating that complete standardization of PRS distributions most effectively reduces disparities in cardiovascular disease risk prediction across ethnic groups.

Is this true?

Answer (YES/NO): NO